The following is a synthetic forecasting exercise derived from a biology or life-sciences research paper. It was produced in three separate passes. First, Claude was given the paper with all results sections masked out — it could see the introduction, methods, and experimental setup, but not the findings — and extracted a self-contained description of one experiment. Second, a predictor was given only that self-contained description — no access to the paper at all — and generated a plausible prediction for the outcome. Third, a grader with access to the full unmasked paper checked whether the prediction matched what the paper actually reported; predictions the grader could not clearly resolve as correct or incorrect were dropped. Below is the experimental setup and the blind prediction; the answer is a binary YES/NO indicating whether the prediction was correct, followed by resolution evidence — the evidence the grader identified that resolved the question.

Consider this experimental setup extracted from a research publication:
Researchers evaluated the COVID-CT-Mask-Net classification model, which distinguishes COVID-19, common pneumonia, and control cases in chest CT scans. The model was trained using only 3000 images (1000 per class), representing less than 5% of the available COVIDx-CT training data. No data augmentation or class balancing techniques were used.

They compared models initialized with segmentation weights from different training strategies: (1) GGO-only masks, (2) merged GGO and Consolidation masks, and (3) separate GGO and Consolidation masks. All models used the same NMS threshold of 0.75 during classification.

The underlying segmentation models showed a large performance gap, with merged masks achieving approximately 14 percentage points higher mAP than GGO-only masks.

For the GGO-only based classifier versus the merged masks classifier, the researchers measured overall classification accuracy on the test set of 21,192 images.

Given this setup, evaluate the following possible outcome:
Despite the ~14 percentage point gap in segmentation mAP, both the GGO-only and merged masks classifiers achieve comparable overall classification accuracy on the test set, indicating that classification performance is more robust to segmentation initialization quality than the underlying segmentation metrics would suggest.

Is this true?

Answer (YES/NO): NO